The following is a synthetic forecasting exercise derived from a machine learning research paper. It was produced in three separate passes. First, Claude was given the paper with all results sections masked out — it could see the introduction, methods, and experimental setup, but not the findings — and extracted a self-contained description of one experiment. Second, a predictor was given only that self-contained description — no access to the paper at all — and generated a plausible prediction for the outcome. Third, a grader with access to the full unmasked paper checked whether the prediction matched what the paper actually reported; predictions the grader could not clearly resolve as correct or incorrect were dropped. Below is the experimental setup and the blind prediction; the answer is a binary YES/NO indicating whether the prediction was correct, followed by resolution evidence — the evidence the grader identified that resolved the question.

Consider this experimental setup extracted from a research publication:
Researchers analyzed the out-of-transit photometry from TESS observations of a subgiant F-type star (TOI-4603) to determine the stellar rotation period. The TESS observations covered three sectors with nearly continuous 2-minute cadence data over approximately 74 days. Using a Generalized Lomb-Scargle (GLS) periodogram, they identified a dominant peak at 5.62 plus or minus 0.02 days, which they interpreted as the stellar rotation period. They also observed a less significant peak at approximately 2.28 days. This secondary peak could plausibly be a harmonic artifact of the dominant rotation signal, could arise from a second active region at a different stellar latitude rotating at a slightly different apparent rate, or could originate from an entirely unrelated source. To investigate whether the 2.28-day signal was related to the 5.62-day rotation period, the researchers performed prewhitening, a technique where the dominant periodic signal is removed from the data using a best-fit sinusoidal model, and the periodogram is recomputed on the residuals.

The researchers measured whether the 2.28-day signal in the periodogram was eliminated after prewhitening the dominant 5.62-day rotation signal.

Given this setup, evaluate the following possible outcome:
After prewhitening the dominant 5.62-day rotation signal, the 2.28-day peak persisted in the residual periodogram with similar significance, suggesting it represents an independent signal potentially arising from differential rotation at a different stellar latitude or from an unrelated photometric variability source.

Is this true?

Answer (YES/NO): YES